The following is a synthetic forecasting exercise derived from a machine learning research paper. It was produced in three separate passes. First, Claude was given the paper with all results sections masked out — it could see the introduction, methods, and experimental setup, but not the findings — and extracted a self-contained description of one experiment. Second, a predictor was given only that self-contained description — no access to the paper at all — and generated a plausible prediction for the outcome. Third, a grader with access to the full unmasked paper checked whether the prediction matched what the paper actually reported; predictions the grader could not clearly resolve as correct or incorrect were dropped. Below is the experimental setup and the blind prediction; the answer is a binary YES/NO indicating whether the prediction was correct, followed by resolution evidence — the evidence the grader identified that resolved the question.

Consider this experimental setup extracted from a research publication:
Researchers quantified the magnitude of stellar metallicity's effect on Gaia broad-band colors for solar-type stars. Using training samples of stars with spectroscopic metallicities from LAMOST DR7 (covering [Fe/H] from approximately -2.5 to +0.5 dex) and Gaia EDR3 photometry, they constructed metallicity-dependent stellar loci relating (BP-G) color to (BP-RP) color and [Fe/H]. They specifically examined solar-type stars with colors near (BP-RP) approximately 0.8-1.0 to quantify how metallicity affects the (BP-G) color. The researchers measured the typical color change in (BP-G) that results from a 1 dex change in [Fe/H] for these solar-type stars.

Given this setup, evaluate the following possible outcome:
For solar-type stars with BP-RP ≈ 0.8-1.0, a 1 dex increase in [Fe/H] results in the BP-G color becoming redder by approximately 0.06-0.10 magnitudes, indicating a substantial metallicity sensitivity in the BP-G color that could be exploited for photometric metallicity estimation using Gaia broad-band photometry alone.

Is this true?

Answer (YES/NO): NO